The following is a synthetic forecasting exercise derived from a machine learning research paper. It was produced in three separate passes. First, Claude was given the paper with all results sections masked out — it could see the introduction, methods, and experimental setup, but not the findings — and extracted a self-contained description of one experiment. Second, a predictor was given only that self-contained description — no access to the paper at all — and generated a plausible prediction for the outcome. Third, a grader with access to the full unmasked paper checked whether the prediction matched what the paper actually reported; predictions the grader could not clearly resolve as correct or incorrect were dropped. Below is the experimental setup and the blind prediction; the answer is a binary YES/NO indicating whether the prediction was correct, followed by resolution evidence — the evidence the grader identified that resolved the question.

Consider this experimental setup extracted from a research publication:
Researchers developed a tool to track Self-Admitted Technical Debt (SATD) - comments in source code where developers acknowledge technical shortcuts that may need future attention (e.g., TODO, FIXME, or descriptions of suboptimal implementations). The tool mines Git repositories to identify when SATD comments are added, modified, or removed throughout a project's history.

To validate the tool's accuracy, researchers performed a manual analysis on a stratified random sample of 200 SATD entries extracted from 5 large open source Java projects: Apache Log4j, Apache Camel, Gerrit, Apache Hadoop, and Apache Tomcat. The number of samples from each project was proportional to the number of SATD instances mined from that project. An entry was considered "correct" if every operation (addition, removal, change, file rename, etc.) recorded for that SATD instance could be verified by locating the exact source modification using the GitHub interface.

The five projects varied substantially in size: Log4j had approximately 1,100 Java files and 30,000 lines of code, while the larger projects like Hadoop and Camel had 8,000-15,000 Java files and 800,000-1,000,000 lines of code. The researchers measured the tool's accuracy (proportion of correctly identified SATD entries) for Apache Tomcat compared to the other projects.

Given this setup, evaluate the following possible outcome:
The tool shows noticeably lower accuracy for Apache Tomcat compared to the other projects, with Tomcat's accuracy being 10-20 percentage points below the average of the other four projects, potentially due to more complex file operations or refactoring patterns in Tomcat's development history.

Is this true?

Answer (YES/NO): YES